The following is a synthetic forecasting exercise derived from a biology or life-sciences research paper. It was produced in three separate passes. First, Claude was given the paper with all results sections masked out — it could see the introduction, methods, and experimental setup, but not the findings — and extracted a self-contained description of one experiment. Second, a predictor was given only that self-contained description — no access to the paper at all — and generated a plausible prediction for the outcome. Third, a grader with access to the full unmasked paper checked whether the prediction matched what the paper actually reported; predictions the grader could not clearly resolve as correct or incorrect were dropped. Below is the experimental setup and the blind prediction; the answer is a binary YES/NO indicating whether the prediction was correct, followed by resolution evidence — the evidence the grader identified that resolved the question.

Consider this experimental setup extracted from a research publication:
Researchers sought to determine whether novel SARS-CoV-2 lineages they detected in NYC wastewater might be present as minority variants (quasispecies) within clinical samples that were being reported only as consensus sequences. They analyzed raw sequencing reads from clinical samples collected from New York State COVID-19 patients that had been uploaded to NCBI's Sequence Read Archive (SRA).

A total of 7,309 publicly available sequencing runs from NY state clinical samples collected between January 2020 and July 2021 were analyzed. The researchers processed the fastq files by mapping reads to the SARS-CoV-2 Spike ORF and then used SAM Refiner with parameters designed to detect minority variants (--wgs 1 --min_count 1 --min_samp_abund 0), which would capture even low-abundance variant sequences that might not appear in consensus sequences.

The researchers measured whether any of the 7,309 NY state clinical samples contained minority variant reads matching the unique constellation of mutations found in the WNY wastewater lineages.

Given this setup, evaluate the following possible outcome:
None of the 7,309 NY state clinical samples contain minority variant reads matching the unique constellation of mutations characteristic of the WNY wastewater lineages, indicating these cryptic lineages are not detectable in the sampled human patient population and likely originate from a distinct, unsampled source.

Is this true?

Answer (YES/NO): YES